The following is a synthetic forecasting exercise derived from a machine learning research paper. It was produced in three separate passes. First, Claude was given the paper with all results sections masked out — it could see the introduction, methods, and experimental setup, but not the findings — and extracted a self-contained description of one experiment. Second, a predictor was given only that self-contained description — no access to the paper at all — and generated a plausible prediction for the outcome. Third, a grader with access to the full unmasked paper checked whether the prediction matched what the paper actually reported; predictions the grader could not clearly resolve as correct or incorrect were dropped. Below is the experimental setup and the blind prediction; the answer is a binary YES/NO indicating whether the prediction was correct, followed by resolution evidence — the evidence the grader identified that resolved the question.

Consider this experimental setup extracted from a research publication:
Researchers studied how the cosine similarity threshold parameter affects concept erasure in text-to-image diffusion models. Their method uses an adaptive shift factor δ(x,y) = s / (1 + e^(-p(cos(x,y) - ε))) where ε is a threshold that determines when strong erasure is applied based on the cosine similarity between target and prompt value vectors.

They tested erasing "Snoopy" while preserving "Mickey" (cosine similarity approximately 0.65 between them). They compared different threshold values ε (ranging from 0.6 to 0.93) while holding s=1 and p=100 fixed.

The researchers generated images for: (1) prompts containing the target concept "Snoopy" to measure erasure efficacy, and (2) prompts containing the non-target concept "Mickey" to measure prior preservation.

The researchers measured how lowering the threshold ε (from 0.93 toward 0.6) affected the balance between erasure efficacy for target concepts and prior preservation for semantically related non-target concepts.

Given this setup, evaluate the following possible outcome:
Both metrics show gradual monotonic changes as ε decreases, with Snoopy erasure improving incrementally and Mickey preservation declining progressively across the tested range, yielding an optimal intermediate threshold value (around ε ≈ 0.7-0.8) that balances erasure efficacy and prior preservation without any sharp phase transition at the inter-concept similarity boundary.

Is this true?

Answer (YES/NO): NO